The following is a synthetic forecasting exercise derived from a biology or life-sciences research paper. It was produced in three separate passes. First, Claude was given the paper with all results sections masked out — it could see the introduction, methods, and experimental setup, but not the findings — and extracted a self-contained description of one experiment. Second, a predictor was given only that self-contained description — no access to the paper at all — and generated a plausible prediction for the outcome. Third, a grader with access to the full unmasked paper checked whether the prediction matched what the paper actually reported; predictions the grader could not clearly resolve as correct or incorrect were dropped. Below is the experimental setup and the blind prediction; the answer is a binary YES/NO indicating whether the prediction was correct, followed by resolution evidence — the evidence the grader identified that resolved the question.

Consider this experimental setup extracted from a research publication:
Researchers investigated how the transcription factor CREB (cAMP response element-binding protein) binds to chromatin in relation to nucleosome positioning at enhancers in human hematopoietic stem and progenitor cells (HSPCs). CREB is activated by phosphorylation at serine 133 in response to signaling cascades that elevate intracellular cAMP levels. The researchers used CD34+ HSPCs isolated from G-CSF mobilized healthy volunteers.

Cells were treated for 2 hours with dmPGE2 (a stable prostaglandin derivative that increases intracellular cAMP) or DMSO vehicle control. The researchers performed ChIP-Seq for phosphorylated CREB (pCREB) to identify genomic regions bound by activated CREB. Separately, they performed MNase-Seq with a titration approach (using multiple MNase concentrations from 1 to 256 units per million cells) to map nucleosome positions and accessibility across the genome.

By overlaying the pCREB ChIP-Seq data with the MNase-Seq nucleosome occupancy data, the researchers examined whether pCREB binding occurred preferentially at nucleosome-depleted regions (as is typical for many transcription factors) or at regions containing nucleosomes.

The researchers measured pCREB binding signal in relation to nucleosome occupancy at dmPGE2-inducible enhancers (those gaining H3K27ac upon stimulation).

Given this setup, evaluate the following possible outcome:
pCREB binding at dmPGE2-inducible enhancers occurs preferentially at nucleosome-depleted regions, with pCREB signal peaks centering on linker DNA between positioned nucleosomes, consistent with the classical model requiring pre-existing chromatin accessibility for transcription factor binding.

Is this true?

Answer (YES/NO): NO